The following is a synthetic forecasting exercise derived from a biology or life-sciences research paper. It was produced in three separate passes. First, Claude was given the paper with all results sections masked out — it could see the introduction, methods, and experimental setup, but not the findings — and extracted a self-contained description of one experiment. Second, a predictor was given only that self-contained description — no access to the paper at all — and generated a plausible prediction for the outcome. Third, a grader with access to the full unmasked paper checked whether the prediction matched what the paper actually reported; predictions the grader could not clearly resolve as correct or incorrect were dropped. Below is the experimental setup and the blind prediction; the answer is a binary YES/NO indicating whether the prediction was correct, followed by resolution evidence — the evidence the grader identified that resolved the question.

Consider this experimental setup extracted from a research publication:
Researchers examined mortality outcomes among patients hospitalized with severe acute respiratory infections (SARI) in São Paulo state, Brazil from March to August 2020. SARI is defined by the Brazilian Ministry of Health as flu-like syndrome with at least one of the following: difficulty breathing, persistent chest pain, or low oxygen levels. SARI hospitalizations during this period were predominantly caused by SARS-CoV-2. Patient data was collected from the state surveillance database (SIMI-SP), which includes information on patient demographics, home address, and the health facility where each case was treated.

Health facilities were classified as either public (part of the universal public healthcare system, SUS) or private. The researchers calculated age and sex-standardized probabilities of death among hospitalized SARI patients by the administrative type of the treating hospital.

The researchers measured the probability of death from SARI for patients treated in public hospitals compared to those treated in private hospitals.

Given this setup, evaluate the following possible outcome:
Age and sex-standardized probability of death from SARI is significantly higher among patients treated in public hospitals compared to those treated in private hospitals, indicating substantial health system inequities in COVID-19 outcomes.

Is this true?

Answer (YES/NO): YES